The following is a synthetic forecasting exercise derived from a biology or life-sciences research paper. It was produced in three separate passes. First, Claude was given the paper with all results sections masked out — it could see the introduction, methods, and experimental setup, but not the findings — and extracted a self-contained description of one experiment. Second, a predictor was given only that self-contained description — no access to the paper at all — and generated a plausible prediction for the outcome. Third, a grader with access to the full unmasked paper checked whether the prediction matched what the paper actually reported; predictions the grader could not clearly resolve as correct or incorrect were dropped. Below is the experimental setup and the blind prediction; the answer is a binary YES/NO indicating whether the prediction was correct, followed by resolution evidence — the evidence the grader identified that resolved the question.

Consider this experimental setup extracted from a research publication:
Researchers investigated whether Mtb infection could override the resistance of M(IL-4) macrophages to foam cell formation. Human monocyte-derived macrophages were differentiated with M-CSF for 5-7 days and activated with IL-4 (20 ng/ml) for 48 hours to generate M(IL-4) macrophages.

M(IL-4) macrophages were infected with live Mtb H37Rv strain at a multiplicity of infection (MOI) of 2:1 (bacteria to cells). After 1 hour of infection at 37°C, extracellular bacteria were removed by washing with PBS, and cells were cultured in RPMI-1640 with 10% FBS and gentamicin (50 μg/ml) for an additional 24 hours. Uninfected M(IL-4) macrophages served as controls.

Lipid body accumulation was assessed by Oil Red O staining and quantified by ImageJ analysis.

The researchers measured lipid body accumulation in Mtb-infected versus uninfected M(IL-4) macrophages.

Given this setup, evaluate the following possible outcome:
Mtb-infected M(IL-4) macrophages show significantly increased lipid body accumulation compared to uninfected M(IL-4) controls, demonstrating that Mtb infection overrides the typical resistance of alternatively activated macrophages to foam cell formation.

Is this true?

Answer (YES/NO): YES